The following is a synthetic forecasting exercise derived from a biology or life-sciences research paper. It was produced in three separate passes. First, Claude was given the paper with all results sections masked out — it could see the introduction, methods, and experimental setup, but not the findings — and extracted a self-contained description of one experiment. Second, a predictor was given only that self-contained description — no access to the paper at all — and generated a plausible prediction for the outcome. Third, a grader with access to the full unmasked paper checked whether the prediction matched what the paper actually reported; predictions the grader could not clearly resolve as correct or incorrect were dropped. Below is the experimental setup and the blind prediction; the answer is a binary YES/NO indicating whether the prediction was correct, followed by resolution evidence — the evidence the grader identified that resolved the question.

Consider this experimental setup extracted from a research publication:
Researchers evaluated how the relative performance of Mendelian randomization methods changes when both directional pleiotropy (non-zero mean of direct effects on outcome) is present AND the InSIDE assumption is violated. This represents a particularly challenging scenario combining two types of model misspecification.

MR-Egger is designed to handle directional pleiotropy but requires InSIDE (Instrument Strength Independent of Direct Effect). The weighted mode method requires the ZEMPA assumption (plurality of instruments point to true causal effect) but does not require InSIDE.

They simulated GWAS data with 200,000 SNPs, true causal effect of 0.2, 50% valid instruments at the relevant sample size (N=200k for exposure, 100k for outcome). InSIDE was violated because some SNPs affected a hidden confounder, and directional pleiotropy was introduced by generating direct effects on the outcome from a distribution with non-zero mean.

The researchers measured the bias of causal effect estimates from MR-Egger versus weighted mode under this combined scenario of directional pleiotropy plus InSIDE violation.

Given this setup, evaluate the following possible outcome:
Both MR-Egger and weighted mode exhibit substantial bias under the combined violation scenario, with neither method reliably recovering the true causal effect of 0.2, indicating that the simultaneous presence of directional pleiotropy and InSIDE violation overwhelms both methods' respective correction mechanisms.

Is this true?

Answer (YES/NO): NO